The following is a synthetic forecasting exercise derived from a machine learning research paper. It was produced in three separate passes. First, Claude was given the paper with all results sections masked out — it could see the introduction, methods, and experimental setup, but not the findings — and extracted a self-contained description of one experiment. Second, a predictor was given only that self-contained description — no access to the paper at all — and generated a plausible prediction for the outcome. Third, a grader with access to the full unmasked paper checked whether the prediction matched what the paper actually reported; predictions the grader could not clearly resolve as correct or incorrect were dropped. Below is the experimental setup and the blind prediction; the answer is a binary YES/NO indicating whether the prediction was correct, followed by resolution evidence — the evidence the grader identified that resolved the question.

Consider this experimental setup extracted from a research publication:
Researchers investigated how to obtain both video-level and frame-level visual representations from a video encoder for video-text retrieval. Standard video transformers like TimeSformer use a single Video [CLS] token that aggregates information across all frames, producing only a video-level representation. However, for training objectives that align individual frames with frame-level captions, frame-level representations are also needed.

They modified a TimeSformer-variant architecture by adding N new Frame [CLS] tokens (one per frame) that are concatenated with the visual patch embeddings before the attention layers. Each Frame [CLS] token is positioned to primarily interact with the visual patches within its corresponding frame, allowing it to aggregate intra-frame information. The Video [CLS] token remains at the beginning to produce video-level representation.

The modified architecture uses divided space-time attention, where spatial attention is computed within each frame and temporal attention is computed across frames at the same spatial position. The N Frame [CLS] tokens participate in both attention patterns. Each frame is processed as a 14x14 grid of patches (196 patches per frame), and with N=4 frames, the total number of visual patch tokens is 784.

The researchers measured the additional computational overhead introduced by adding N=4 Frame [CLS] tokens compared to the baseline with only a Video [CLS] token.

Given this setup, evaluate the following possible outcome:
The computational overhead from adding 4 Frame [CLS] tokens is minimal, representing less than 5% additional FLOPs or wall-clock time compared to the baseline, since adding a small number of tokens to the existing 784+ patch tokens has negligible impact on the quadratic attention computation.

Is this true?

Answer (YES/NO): YES